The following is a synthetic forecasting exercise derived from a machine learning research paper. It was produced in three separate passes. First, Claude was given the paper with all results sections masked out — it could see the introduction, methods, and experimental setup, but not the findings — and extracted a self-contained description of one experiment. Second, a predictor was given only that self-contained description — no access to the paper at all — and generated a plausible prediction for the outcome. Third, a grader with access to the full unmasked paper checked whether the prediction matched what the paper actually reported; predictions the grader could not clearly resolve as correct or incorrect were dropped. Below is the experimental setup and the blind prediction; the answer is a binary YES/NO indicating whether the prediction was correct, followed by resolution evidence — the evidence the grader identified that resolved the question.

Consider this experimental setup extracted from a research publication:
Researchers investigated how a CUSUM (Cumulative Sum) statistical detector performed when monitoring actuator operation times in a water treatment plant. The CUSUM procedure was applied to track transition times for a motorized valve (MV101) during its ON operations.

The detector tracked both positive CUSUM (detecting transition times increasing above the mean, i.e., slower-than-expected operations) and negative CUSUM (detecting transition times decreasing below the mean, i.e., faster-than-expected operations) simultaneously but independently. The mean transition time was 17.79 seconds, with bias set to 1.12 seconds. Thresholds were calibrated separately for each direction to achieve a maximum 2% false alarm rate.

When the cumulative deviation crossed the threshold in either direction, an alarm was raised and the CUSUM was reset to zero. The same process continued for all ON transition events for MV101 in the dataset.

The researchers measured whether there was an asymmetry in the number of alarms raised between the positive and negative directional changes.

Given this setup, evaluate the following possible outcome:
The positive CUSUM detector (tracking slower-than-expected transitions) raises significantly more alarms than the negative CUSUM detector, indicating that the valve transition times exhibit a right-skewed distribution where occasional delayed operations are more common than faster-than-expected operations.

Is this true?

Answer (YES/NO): NO